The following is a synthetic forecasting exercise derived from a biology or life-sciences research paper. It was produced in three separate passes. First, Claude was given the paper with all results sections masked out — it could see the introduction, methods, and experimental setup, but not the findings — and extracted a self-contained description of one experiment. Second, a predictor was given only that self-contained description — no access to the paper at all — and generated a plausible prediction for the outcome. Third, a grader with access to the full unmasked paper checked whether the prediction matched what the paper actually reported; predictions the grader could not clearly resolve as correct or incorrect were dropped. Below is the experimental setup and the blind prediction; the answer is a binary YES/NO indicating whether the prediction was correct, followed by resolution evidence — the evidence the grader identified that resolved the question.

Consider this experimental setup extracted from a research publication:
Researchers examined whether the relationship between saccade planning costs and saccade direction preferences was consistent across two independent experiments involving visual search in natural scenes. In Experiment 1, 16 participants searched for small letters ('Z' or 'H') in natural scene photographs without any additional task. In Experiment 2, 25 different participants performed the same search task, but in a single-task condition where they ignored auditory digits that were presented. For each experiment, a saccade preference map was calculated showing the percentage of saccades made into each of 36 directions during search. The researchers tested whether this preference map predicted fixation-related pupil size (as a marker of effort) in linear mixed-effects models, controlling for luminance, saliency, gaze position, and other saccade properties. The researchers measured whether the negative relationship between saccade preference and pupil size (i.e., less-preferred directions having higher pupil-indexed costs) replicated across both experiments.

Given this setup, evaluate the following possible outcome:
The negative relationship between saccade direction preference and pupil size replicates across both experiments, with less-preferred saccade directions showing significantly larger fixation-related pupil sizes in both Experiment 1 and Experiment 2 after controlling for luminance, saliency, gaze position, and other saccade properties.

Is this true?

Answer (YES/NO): YES